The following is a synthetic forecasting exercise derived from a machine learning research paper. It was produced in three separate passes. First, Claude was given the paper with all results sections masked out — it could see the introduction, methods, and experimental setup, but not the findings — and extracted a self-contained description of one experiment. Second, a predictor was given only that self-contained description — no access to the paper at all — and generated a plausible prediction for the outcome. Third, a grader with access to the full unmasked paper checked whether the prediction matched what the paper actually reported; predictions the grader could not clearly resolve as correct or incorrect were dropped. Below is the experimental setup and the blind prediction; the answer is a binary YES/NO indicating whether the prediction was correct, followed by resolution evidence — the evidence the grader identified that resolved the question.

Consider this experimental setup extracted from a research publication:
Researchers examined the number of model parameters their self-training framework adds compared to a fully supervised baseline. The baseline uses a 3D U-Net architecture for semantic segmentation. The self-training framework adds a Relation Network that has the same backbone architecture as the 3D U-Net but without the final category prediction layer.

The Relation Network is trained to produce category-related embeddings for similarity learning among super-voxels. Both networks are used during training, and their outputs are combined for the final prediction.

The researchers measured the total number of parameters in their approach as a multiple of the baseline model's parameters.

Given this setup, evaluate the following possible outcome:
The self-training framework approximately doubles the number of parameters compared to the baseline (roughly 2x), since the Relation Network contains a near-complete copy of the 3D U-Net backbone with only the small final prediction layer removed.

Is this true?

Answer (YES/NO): YES